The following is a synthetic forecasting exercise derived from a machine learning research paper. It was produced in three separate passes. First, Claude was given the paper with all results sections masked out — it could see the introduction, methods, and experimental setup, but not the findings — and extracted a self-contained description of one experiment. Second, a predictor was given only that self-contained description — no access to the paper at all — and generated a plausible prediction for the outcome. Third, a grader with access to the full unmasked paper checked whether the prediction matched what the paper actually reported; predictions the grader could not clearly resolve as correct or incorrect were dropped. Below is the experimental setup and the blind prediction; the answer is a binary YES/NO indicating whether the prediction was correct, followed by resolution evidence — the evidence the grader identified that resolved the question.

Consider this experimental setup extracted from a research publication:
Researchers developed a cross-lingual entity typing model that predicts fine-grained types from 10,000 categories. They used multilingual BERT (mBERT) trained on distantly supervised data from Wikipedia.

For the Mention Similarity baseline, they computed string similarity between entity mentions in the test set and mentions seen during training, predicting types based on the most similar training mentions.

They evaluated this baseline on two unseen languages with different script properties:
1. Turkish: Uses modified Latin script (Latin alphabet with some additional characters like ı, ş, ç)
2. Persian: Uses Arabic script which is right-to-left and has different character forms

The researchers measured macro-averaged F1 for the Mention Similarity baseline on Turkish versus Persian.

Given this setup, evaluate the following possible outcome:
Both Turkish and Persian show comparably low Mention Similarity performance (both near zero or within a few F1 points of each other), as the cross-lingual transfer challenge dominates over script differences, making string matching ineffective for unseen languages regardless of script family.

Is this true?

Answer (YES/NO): NO